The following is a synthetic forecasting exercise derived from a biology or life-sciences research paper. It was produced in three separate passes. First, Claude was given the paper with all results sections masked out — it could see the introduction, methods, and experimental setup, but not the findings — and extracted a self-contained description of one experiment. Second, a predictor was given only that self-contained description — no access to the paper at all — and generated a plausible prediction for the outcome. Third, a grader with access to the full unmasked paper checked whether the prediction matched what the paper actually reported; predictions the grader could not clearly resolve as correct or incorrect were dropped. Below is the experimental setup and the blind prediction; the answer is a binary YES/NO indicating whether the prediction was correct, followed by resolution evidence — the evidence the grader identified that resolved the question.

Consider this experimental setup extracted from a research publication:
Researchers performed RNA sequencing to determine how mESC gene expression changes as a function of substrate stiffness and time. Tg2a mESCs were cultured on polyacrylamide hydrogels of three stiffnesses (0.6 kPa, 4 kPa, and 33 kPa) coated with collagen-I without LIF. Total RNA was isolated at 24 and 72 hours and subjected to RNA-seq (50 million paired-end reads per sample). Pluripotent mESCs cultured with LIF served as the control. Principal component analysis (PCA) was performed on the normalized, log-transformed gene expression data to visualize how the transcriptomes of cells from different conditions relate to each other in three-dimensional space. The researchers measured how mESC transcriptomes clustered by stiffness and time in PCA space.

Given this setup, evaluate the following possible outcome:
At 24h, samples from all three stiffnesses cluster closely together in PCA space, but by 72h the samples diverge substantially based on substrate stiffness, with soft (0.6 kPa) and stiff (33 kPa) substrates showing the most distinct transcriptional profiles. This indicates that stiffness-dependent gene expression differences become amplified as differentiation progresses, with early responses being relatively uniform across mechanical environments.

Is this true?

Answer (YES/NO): NO